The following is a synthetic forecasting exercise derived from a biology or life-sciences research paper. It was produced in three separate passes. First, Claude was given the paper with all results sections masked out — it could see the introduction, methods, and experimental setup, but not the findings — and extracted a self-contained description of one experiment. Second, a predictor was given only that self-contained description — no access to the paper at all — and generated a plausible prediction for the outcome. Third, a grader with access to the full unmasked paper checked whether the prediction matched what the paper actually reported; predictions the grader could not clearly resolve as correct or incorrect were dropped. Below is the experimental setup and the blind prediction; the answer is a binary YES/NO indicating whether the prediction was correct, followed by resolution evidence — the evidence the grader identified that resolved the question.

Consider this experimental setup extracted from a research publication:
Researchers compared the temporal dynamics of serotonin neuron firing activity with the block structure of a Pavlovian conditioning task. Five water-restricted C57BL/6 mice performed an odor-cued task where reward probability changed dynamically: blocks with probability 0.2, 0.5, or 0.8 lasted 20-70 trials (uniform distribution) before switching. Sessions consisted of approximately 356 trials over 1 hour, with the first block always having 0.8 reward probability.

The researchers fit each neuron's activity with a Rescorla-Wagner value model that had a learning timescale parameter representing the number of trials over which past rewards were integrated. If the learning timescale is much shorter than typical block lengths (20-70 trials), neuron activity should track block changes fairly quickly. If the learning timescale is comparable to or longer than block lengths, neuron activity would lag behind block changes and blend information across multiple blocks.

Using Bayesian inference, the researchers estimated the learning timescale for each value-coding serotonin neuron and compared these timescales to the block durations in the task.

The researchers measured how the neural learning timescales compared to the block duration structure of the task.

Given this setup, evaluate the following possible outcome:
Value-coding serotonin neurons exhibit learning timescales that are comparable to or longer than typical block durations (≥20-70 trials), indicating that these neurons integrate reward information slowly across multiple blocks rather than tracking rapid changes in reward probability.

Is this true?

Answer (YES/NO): YES